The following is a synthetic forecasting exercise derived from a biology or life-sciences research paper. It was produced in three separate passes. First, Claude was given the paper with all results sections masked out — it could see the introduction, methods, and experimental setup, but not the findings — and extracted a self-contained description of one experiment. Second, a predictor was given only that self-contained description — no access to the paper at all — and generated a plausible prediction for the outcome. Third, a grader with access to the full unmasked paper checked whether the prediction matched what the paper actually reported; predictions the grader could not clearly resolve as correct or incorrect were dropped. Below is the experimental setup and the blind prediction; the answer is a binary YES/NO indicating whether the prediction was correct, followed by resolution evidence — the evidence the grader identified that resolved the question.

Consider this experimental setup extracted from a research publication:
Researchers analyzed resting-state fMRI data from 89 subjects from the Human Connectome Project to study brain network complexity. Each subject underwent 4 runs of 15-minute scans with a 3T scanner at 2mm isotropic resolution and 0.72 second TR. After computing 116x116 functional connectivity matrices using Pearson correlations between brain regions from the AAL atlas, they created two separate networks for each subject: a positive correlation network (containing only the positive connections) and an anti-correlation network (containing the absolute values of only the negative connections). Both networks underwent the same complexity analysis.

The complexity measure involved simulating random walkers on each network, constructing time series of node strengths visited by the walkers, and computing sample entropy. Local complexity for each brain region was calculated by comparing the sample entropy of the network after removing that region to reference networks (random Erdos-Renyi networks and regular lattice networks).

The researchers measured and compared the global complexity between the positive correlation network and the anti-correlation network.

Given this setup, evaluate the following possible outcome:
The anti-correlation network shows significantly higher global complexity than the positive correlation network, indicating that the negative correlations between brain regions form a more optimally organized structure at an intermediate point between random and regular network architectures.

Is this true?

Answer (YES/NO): NO